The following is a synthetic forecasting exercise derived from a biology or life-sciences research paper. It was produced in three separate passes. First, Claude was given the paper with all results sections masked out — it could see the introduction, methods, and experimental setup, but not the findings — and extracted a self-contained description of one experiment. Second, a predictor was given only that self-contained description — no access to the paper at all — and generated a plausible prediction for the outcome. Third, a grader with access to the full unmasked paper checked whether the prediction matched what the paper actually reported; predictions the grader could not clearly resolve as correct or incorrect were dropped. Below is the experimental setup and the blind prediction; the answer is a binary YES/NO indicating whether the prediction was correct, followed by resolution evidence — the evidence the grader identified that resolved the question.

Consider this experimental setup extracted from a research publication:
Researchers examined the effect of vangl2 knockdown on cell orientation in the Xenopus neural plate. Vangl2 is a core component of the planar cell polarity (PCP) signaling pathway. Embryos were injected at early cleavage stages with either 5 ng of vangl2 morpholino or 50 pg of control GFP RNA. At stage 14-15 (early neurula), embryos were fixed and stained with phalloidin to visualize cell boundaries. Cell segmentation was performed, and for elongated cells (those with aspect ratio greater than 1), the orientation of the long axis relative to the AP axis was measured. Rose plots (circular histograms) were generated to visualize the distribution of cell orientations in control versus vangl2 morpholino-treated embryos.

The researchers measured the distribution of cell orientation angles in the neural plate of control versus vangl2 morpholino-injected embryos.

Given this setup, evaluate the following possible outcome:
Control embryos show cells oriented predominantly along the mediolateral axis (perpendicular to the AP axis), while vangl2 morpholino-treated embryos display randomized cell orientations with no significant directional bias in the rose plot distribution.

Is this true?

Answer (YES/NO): NO